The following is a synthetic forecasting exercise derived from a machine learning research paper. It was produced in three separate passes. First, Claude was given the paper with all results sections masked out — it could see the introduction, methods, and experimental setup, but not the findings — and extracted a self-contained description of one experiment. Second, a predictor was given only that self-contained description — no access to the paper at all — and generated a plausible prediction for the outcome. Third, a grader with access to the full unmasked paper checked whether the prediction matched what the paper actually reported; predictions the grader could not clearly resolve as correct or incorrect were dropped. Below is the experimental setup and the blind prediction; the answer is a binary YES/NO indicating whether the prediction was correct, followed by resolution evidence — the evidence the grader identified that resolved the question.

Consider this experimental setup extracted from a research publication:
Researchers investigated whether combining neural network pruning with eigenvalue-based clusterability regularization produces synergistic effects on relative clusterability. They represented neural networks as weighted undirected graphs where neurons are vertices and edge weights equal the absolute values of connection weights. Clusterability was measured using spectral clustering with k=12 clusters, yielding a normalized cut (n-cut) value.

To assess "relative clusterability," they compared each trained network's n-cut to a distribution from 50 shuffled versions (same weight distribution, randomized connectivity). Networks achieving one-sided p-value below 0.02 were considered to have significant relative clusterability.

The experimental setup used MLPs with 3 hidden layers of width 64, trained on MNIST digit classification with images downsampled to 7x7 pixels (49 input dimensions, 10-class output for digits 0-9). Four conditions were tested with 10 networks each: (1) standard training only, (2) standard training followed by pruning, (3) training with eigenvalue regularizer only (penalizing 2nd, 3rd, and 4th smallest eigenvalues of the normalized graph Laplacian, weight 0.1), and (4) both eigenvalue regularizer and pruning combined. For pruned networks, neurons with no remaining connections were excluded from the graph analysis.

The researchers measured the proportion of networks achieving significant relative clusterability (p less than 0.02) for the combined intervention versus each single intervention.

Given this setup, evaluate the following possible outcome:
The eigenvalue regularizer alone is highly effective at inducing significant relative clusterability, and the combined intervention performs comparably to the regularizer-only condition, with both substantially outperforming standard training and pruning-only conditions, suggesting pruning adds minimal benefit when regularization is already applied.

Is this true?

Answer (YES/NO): NO